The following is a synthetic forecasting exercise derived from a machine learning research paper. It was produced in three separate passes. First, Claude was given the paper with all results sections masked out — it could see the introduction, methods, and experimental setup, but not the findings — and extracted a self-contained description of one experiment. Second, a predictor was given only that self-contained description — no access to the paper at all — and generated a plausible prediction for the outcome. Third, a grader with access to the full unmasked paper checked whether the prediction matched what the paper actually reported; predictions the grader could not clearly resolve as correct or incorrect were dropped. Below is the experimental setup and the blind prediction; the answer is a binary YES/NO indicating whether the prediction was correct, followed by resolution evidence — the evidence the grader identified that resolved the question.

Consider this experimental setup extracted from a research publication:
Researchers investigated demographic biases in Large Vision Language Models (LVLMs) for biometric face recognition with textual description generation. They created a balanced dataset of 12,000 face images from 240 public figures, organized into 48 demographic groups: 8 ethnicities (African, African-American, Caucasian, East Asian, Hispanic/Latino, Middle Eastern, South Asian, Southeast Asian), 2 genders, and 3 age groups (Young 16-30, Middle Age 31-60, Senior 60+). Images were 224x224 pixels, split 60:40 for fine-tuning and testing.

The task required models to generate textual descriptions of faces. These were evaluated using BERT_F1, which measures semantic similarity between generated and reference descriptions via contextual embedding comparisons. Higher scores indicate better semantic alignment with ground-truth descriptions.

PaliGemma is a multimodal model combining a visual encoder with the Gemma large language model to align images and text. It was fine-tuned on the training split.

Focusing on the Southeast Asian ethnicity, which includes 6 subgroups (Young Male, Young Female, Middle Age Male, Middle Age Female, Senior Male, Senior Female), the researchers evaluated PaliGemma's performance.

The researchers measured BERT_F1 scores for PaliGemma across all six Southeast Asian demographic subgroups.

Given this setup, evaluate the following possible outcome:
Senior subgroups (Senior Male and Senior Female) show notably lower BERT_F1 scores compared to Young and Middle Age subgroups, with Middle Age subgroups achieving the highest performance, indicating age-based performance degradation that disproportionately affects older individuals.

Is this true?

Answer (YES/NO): YES